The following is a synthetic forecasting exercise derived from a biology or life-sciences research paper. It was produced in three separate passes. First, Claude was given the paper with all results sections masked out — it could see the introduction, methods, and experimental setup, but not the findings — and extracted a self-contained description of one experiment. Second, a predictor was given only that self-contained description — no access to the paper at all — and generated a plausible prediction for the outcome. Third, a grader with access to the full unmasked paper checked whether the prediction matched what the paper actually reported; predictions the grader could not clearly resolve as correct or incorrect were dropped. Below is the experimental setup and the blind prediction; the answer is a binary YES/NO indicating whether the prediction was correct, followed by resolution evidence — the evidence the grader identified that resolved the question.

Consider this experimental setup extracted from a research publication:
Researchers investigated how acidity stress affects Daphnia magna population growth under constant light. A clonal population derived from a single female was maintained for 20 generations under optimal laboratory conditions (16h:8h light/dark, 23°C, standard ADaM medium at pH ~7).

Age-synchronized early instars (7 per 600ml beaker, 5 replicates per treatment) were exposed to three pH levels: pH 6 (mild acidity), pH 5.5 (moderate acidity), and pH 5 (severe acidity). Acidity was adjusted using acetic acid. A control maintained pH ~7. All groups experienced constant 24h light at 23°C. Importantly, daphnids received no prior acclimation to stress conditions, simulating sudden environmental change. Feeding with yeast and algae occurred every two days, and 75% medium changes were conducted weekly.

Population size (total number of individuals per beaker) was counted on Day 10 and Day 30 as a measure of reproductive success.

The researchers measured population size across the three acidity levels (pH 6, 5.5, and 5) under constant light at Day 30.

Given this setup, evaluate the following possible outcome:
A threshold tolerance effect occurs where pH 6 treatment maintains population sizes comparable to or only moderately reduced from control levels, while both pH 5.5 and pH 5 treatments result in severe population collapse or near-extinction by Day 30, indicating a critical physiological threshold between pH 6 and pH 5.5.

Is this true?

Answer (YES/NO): NO